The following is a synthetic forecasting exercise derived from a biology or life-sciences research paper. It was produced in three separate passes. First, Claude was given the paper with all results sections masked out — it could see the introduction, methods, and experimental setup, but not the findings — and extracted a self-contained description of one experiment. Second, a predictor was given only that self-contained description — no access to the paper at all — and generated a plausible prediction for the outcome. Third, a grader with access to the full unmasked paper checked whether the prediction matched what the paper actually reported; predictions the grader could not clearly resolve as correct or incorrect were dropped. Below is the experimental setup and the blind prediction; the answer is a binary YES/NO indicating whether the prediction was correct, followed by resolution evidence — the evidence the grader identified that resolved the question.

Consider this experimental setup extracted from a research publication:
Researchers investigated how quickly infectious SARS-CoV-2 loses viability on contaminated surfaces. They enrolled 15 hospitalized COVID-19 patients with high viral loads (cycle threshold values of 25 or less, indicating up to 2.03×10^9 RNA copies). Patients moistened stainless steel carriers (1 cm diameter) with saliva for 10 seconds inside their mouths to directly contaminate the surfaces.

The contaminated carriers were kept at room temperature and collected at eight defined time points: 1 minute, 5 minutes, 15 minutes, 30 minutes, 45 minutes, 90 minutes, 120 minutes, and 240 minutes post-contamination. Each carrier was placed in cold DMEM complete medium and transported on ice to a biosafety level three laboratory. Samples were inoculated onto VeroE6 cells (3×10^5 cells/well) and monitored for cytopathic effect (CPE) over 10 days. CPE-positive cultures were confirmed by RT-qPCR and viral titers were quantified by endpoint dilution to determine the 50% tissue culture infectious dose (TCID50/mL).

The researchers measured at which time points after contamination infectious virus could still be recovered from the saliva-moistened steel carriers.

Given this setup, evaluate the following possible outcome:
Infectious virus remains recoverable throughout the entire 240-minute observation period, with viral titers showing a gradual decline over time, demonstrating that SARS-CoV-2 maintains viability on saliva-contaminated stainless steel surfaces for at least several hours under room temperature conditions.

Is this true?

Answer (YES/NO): YES